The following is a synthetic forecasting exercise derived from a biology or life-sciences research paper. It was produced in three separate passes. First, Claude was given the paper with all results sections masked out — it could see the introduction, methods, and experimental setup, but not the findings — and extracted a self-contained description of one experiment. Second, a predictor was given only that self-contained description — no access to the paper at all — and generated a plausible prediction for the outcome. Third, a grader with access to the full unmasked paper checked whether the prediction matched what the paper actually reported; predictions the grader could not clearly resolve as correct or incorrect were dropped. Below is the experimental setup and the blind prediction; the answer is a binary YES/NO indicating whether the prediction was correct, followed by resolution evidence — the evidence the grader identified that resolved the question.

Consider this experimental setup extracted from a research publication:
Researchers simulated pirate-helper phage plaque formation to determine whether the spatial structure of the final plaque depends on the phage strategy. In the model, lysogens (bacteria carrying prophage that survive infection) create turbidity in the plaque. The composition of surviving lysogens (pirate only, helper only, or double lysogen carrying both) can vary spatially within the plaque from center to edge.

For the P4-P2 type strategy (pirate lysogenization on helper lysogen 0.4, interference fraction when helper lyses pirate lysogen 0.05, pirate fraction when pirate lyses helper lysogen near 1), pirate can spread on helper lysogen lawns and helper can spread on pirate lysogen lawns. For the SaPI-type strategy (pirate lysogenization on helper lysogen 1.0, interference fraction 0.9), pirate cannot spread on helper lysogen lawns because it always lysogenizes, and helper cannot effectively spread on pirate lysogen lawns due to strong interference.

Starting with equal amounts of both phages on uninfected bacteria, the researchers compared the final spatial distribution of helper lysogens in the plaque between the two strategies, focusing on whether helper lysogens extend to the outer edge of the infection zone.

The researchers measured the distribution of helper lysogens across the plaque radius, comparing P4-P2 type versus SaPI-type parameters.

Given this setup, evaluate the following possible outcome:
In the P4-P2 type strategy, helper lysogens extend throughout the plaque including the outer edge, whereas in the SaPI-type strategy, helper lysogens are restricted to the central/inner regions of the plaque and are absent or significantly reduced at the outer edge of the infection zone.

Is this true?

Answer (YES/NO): NO